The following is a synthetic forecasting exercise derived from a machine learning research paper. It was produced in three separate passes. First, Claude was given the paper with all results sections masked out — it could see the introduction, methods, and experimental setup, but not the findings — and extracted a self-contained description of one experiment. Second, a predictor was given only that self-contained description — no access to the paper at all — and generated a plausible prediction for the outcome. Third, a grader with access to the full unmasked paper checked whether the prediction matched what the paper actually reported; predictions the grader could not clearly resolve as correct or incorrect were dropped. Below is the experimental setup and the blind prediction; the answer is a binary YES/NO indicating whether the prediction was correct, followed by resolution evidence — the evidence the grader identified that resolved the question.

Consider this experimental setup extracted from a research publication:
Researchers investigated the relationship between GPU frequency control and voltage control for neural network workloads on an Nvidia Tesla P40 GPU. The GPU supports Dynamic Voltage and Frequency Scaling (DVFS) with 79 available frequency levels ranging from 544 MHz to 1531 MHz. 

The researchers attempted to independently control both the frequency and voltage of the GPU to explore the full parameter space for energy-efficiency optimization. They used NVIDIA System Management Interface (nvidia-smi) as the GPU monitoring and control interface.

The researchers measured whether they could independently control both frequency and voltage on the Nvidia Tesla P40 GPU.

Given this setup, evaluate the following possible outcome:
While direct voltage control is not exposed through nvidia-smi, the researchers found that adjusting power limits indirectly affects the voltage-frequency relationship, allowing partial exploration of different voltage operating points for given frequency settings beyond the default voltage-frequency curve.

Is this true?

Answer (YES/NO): NO